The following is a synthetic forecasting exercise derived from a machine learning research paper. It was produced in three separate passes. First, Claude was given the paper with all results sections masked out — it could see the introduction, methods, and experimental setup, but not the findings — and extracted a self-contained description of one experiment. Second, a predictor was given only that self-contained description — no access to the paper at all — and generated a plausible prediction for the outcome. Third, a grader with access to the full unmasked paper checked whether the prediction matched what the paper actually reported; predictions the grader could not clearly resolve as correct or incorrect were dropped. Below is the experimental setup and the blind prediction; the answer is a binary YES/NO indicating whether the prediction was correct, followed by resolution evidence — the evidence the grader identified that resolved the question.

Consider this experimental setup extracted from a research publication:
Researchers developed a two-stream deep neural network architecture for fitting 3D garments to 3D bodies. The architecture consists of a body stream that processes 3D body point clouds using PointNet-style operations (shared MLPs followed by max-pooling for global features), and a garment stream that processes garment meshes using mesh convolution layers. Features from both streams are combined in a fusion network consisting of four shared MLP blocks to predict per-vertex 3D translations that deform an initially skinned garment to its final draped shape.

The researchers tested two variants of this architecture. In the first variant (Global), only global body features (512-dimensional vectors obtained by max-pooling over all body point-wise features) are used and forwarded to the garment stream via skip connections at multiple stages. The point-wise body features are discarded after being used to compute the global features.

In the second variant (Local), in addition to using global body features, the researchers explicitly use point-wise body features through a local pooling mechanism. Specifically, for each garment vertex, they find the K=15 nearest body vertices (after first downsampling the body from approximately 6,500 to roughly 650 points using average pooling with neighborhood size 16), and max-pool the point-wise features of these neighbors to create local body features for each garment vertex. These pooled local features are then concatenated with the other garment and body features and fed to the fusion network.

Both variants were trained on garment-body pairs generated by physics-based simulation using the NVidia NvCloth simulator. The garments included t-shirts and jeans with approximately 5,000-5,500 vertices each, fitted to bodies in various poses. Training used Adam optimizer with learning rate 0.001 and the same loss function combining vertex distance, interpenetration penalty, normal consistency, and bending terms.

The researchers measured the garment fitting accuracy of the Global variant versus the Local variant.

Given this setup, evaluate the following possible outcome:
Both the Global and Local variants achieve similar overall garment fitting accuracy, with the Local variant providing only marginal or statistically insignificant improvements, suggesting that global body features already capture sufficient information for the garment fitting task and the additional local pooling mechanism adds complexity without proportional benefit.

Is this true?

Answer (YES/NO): NO